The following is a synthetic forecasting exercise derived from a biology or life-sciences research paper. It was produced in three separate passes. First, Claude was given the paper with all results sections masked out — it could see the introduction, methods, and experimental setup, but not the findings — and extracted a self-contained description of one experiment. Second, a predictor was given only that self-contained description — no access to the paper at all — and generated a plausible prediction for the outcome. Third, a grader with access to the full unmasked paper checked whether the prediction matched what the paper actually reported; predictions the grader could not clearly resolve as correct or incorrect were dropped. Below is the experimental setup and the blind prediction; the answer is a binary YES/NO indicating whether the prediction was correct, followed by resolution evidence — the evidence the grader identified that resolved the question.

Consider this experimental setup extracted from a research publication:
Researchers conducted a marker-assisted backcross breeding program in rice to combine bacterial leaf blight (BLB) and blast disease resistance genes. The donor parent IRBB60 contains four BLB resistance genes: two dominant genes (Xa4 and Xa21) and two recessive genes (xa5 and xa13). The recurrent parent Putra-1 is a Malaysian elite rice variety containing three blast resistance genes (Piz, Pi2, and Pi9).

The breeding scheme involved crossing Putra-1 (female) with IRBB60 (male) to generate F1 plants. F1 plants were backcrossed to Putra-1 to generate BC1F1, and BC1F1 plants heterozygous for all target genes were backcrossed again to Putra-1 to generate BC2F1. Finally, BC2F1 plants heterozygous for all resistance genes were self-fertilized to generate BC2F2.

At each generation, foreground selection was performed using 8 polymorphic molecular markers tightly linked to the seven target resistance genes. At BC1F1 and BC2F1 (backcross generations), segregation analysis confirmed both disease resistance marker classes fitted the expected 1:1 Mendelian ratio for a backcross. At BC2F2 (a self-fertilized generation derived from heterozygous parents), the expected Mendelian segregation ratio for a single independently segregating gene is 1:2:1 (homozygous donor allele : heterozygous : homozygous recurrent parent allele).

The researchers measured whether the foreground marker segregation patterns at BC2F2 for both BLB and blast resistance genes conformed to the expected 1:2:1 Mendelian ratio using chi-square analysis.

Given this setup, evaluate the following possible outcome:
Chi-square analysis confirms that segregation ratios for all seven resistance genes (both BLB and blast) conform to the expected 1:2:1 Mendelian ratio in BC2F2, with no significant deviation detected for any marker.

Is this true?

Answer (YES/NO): NO